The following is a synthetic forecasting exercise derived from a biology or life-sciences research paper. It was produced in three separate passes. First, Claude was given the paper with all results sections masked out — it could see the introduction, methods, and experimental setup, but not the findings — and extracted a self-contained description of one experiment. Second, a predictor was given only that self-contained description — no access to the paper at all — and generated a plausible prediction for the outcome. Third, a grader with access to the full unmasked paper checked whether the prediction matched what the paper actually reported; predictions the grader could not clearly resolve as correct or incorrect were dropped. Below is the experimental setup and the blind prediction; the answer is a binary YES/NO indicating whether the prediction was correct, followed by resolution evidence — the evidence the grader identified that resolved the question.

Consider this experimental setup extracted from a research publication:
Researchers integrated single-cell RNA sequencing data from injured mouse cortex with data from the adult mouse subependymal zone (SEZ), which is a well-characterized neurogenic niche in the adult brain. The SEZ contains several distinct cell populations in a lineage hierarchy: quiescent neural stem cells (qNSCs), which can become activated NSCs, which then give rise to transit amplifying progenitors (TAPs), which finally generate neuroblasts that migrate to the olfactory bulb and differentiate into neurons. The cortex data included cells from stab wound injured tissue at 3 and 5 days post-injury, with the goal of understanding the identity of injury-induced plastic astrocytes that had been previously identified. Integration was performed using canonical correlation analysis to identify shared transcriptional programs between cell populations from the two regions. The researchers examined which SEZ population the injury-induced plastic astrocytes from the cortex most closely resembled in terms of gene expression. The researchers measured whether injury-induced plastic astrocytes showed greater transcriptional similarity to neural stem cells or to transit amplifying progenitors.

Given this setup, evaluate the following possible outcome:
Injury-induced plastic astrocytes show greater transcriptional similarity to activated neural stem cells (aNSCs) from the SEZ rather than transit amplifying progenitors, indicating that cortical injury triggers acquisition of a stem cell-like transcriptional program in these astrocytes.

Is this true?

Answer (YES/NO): NO